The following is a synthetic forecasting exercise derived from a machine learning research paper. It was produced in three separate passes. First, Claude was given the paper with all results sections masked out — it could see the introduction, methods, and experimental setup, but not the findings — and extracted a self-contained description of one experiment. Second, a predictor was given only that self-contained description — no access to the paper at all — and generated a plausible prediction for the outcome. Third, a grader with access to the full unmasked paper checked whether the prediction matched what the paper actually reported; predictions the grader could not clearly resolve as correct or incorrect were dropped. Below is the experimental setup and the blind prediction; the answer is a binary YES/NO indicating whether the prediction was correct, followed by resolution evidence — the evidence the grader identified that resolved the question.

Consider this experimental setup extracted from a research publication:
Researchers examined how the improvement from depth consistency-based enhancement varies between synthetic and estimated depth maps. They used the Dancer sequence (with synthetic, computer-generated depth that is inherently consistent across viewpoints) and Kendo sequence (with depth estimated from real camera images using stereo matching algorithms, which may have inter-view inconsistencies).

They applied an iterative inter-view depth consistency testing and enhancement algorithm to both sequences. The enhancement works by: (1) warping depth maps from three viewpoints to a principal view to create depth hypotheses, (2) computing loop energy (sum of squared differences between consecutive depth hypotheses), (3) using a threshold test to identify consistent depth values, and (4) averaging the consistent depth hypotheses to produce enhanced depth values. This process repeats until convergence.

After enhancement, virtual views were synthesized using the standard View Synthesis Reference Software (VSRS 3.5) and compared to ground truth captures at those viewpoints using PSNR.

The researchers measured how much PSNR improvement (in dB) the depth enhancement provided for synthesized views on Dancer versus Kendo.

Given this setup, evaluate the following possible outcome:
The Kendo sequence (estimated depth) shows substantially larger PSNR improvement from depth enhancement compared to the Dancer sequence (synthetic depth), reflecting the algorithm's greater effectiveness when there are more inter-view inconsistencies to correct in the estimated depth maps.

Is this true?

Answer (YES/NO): YES